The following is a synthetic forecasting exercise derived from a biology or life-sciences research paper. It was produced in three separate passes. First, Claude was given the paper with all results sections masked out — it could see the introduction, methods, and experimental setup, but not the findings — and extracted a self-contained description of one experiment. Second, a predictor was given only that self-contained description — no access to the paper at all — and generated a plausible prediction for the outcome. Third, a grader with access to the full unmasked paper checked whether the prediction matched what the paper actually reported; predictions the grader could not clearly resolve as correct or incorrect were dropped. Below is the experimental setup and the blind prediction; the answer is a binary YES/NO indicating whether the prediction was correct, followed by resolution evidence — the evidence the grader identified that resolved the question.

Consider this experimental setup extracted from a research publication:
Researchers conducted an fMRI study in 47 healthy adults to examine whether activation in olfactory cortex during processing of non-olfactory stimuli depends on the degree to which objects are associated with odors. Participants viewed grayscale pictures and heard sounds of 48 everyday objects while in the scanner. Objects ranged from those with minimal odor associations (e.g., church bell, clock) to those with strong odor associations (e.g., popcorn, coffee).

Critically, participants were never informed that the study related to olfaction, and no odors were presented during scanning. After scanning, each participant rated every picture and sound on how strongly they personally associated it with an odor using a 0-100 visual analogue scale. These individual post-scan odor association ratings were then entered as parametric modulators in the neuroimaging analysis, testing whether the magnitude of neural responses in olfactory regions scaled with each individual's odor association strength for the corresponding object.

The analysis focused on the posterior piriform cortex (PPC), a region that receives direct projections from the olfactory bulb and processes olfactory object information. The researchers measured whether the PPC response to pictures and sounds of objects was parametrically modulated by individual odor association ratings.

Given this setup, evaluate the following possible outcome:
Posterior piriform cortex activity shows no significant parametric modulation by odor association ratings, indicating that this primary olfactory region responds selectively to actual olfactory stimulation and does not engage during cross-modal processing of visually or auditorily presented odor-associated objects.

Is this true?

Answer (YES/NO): NO